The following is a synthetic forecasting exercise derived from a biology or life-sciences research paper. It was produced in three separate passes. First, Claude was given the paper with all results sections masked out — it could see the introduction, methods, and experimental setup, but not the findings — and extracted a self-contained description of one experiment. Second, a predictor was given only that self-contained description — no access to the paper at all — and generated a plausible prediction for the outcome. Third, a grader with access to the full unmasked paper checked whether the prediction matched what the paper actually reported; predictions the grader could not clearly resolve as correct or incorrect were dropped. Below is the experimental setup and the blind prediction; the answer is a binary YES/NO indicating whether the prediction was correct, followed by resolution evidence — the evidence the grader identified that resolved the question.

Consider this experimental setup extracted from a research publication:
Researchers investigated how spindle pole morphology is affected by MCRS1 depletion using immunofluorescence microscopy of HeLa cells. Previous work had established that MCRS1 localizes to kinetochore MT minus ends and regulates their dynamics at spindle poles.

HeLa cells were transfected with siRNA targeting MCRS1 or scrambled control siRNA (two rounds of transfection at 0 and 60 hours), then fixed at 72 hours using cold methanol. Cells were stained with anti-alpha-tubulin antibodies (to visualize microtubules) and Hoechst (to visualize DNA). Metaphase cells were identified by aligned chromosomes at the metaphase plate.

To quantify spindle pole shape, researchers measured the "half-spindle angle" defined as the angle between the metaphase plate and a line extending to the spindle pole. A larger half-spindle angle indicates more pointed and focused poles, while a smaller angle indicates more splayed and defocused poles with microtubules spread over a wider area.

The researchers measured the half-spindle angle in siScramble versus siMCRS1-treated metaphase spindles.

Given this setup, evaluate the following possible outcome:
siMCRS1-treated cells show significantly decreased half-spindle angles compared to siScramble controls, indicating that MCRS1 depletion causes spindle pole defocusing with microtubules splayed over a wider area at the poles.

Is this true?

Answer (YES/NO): NO